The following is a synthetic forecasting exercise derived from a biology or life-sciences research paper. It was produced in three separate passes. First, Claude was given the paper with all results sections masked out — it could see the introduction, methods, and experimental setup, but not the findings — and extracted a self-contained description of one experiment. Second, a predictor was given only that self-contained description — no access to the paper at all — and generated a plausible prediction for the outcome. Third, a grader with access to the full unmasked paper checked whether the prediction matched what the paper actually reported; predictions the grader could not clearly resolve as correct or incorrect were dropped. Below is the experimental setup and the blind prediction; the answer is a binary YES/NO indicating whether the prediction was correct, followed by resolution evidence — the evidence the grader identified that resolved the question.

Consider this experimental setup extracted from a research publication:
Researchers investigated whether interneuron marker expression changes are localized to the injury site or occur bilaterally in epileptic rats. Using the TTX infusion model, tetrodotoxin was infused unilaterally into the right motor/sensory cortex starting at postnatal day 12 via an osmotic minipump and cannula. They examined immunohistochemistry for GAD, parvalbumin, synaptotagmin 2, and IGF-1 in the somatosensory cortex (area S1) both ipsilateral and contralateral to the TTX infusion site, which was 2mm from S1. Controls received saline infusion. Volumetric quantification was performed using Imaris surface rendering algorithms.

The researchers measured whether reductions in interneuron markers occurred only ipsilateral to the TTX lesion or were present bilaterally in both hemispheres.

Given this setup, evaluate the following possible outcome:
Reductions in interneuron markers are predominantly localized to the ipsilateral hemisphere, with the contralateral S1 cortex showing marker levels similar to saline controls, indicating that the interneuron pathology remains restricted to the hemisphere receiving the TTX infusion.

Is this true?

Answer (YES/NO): NO